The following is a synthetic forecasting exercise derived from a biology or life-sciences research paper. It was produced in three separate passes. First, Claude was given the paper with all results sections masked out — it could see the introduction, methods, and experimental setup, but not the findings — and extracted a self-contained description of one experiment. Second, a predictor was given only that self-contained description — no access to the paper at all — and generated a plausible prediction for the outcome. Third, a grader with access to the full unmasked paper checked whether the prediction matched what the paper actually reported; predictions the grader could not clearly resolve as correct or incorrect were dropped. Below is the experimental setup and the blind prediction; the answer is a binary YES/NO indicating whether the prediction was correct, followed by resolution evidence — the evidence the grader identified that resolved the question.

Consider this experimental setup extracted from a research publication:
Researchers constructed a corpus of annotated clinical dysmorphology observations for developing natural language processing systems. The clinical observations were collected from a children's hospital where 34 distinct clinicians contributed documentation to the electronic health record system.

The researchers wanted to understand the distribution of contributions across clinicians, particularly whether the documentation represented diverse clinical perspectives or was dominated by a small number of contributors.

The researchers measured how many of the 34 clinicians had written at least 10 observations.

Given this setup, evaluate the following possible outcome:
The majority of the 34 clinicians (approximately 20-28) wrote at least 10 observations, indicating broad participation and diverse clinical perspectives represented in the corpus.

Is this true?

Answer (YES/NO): YES